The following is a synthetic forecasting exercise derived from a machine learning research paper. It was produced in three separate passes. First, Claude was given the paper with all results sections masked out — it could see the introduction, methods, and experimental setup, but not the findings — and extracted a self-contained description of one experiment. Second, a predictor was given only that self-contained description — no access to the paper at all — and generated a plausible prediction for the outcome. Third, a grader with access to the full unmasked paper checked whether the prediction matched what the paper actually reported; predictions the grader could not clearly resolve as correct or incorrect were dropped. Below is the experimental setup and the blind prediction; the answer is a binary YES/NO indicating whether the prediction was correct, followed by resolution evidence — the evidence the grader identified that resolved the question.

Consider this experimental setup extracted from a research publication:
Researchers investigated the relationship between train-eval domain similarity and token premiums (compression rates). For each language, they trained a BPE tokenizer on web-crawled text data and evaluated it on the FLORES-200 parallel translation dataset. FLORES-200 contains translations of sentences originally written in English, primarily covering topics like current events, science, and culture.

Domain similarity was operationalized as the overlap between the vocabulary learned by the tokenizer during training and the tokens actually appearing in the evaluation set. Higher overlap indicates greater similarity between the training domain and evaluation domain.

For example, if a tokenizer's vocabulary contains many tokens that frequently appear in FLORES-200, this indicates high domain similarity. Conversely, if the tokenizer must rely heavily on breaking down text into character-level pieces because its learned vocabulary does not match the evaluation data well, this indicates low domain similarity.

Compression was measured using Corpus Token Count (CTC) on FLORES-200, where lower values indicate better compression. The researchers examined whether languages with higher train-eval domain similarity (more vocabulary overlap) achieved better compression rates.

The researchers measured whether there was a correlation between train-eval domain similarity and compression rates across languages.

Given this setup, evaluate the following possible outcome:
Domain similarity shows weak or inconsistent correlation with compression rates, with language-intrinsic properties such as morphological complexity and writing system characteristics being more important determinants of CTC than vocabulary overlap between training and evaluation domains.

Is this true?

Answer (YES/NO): NO